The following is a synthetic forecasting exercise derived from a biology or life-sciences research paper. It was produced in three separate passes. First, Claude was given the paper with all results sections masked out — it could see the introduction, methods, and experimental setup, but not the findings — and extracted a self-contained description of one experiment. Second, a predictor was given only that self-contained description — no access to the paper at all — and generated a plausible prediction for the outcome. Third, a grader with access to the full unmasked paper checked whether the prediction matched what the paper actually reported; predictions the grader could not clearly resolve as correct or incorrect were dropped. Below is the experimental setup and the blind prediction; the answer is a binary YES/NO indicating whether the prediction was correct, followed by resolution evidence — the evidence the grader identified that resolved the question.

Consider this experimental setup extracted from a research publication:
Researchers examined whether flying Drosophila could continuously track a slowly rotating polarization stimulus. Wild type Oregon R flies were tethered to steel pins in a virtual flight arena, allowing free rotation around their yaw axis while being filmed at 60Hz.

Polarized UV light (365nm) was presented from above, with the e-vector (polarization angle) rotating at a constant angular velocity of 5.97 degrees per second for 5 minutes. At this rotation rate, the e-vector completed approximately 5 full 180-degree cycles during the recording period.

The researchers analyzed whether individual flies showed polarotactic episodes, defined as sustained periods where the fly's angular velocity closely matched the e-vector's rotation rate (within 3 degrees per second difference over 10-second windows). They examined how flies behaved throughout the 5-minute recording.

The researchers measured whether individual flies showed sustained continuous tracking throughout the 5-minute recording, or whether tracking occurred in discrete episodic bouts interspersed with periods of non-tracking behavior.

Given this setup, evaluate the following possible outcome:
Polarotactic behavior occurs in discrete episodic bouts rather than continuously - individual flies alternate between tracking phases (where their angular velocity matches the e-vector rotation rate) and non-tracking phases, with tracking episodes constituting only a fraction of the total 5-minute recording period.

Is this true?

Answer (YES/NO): YES